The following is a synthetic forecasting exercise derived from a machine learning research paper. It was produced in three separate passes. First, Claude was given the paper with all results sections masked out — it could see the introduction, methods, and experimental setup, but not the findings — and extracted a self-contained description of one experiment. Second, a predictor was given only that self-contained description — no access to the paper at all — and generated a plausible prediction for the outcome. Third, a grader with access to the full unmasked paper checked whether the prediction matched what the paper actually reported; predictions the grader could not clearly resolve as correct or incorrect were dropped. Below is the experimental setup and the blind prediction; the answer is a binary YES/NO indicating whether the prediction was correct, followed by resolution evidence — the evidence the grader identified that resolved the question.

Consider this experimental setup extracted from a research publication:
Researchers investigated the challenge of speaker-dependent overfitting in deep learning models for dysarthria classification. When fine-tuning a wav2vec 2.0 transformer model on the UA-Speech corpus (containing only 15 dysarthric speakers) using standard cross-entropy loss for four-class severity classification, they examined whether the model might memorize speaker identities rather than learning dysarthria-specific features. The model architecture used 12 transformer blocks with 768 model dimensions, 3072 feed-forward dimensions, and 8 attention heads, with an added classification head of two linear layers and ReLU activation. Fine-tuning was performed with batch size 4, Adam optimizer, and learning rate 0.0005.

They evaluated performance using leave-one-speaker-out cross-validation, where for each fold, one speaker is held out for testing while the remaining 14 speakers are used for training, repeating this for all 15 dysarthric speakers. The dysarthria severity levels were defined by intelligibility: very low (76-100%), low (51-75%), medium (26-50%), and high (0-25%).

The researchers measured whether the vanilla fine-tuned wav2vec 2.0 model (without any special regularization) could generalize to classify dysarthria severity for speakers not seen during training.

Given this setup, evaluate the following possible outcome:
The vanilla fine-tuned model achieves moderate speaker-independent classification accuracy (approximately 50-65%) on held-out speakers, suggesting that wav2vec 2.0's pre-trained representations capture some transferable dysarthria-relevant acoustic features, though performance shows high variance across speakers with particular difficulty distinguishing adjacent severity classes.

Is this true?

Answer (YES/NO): YES